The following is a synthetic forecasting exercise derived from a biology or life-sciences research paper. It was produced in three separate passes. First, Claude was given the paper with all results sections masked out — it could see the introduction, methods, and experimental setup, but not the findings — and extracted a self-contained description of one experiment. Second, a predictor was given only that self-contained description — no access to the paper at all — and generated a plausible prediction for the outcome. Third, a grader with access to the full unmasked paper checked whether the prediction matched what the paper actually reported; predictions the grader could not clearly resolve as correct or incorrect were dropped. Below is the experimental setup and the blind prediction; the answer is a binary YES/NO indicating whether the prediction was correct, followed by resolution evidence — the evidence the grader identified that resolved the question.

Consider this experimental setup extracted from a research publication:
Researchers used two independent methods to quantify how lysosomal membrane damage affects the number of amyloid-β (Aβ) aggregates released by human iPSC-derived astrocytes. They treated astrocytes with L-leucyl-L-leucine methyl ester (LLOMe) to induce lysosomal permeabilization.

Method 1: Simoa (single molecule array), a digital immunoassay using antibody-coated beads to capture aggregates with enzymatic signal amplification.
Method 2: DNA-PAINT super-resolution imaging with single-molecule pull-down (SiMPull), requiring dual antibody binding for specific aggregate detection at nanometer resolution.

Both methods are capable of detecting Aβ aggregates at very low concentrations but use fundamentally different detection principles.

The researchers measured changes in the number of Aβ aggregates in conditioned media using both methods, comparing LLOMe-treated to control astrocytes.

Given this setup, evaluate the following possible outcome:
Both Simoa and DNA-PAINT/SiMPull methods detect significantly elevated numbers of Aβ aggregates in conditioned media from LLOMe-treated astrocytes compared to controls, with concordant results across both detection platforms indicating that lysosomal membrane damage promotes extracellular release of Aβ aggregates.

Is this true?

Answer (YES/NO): YES